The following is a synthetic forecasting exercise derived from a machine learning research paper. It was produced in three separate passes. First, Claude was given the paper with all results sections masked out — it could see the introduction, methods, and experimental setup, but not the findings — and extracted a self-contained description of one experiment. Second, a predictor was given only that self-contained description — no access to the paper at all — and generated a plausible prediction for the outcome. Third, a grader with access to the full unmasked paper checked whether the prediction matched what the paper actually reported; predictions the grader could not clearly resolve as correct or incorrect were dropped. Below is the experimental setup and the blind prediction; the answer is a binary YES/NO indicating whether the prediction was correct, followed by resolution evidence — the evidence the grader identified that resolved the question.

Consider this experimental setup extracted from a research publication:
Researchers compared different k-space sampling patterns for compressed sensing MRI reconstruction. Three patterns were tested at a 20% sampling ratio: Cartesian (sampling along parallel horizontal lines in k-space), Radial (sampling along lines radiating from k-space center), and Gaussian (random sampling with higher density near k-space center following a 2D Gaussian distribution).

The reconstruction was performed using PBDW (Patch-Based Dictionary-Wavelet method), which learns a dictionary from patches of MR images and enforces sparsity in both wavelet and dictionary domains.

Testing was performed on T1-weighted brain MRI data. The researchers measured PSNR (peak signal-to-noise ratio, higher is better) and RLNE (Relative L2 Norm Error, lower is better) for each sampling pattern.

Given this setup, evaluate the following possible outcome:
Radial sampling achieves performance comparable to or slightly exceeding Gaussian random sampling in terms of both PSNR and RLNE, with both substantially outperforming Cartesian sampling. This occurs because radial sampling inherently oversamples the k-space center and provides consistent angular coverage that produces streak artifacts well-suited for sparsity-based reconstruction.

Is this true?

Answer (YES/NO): NO